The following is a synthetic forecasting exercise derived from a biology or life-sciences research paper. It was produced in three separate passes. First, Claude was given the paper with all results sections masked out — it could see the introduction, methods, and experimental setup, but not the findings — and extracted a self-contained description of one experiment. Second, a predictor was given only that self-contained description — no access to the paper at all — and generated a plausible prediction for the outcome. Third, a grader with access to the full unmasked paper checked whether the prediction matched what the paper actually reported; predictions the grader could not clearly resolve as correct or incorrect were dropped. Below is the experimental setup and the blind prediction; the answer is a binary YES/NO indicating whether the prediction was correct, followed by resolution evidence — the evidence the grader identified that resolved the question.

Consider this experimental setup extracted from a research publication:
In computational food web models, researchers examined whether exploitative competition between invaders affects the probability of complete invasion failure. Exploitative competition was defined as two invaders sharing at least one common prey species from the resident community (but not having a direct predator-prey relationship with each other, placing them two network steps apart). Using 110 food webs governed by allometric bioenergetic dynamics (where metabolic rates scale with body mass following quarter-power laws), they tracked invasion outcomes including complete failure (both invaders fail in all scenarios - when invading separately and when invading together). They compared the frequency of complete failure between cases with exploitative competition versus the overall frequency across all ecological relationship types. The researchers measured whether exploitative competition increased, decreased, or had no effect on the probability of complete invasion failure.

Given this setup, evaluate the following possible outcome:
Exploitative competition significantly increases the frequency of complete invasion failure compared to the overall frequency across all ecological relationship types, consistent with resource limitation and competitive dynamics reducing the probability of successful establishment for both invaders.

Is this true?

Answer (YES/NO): YES